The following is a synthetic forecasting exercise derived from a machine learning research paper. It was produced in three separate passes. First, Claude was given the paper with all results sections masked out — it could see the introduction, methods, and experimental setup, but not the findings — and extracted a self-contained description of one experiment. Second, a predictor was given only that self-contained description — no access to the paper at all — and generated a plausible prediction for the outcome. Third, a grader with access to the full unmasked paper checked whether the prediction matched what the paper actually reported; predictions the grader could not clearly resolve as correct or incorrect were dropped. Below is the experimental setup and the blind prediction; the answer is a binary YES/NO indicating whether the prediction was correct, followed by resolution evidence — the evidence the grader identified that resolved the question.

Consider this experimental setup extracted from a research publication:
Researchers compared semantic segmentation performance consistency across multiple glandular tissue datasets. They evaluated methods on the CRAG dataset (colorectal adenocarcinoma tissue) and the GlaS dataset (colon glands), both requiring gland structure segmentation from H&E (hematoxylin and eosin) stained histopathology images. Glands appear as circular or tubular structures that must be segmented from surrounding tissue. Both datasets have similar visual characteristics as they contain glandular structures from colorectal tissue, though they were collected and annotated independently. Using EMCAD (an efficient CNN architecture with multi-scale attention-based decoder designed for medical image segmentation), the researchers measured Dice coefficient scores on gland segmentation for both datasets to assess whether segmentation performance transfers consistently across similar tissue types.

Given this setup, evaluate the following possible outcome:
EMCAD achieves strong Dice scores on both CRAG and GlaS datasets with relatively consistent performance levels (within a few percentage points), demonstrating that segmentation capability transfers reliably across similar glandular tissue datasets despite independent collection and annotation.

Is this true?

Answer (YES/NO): YES